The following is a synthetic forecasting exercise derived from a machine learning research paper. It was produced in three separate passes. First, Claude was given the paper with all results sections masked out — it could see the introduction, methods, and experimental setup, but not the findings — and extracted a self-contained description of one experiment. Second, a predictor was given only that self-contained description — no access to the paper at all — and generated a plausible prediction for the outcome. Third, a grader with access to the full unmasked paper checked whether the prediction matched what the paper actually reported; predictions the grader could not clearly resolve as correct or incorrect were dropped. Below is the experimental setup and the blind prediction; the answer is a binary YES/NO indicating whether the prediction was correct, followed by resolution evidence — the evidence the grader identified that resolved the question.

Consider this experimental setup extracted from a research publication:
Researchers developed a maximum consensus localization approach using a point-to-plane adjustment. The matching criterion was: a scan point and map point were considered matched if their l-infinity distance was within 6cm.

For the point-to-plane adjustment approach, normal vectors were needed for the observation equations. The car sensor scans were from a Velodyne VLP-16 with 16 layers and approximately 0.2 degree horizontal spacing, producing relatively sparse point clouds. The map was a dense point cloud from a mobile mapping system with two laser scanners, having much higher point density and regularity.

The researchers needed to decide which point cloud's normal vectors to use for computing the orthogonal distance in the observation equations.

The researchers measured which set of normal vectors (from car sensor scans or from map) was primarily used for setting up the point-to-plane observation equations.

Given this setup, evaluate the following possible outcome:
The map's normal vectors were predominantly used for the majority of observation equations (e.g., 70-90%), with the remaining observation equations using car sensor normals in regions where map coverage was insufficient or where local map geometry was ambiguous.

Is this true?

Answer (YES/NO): NO